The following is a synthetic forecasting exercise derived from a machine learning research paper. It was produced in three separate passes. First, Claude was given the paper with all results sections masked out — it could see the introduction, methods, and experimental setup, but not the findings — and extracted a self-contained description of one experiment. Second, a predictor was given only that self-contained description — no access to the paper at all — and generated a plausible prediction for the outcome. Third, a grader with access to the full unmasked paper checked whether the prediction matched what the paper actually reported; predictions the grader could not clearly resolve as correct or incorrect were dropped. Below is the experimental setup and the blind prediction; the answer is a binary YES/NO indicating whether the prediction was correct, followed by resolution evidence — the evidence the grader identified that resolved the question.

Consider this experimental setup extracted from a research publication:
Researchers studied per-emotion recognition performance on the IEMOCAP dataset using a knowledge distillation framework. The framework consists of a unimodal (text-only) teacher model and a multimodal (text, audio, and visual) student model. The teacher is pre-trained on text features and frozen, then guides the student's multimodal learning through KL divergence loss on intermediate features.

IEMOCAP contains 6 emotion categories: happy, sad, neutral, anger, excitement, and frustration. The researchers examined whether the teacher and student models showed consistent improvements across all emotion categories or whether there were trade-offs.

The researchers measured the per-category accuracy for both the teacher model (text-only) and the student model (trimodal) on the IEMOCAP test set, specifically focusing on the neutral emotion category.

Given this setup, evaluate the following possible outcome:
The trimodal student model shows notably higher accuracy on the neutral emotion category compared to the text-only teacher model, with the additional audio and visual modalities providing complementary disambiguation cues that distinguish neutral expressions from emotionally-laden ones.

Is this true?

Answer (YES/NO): NO